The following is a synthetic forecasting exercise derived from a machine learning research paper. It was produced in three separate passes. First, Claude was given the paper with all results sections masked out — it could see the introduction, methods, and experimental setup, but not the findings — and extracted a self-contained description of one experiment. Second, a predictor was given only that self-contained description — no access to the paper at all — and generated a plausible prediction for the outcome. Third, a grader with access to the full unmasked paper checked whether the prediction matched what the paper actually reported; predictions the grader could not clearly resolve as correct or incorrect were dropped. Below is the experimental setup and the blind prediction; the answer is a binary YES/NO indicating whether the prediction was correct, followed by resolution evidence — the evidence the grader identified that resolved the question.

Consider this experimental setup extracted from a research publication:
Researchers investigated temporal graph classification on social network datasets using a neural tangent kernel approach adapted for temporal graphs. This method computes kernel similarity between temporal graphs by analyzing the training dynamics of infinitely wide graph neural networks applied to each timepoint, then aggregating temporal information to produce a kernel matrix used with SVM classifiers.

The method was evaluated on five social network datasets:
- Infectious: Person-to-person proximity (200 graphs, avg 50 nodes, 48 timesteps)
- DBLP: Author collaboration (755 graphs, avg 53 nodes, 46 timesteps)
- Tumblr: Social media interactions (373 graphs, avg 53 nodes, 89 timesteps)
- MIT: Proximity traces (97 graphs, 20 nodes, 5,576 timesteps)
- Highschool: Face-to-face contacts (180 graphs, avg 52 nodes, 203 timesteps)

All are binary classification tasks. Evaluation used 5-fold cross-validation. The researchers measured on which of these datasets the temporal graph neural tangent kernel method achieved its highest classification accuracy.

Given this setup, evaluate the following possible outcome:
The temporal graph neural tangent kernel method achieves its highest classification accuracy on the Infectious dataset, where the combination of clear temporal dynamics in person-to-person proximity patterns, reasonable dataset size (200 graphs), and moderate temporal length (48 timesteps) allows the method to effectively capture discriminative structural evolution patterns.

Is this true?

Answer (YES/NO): YES